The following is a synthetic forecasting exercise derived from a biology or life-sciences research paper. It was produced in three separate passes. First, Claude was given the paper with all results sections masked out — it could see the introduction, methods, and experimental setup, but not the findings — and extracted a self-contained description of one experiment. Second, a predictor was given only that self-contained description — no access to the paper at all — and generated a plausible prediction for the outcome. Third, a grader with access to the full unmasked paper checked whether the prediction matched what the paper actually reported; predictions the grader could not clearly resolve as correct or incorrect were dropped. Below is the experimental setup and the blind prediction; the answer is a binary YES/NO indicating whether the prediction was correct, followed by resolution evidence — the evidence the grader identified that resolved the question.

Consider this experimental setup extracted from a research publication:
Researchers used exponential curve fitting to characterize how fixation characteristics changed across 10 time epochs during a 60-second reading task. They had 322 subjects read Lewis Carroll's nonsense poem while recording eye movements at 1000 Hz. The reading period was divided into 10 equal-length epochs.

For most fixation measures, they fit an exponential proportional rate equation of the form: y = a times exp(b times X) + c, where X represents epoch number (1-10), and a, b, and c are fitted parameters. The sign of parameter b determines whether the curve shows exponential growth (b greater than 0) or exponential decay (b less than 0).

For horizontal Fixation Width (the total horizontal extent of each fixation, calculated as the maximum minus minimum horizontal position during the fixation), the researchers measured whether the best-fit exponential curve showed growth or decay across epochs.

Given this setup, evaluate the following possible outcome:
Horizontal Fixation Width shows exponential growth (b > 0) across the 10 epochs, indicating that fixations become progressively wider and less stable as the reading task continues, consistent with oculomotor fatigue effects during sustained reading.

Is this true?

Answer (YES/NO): YES